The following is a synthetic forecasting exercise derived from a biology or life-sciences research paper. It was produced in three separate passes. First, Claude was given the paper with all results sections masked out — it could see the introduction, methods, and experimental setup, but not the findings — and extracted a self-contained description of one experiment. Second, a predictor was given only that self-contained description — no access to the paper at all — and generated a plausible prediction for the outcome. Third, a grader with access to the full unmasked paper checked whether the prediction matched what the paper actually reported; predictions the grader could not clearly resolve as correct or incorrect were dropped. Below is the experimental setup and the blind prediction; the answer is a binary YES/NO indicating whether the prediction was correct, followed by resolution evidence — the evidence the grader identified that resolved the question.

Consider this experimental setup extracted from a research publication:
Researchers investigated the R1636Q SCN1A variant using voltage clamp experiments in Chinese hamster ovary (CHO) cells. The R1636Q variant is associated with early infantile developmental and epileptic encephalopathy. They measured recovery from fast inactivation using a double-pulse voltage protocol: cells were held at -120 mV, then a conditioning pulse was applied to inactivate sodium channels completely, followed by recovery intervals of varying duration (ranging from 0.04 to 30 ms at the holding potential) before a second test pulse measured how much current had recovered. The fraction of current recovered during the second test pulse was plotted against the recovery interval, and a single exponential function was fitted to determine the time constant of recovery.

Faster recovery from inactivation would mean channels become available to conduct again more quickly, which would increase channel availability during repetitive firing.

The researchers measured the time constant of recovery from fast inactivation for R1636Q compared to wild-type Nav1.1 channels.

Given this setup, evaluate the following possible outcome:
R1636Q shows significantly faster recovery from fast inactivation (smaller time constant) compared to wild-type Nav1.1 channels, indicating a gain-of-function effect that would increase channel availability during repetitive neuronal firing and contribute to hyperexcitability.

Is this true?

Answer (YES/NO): YES